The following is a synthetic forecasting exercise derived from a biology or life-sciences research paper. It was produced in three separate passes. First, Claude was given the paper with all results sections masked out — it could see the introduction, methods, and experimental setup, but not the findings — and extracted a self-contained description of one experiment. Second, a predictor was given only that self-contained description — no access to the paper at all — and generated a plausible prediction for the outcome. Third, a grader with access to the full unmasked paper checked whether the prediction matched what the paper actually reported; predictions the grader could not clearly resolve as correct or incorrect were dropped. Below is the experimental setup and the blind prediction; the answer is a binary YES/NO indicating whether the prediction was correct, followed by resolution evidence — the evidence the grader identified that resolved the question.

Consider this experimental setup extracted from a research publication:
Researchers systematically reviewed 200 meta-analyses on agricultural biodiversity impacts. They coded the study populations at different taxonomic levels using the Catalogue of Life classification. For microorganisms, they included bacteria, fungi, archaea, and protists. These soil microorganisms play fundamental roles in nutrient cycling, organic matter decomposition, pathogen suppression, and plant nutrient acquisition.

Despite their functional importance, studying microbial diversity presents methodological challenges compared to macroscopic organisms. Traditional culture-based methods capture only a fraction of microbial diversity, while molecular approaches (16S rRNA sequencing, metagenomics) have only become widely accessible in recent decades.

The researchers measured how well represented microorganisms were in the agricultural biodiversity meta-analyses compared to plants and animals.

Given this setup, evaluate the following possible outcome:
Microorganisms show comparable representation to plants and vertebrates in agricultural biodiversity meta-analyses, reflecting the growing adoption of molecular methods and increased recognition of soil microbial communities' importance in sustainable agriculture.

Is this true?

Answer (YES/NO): NO